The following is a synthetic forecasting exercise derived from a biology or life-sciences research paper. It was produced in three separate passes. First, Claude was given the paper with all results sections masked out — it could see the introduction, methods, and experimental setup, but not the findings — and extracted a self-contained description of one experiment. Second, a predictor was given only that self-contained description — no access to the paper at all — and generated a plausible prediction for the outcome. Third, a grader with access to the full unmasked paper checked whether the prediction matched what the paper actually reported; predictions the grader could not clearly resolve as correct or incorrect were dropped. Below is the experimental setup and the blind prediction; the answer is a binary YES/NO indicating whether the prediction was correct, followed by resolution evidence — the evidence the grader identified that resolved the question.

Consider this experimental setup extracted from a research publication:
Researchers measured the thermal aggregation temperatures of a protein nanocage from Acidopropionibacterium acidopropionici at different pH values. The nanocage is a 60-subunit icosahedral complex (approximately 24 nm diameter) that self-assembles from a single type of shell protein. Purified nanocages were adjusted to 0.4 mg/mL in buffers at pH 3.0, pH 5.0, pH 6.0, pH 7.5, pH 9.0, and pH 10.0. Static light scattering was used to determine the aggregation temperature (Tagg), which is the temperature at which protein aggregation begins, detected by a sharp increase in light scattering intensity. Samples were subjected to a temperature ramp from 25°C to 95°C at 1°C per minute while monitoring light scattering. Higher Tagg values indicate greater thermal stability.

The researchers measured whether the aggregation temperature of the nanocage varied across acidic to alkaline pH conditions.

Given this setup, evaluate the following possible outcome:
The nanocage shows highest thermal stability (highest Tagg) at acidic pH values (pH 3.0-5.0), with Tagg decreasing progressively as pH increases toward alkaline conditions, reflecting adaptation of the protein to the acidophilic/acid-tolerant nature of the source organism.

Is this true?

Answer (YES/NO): NO